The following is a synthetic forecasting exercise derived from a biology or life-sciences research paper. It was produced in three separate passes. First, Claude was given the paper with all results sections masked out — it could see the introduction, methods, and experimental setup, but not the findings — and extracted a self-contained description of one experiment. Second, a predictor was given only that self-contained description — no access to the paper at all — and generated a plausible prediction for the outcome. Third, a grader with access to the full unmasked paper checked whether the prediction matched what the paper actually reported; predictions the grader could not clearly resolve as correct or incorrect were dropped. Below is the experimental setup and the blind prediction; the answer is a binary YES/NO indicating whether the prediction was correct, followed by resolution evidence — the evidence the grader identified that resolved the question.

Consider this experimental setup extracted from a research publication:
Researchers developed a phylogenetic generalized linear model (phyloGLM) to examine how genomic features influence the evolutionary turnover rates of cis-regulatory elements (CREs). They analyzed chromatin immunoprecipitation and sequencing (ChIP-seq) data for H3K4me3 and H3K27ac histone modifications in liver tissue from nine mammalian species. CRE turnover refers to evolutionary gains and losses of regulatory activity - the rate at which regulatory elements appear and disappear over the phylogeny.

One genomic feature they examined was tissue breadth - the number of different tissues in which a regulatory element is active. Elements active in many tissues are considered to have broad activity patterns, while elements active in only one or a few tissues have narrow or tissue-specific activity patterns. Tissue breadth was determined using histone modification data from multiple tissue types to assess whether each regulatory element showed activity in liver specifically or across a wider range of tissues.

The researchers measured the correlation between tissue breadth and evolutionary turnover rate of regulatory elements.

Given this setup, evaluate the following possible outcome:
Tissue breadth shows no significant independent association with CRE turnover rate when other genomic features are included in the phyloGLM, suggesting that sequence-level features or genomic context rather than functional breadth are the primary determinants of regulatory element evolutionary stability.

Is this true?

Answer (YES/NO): NO